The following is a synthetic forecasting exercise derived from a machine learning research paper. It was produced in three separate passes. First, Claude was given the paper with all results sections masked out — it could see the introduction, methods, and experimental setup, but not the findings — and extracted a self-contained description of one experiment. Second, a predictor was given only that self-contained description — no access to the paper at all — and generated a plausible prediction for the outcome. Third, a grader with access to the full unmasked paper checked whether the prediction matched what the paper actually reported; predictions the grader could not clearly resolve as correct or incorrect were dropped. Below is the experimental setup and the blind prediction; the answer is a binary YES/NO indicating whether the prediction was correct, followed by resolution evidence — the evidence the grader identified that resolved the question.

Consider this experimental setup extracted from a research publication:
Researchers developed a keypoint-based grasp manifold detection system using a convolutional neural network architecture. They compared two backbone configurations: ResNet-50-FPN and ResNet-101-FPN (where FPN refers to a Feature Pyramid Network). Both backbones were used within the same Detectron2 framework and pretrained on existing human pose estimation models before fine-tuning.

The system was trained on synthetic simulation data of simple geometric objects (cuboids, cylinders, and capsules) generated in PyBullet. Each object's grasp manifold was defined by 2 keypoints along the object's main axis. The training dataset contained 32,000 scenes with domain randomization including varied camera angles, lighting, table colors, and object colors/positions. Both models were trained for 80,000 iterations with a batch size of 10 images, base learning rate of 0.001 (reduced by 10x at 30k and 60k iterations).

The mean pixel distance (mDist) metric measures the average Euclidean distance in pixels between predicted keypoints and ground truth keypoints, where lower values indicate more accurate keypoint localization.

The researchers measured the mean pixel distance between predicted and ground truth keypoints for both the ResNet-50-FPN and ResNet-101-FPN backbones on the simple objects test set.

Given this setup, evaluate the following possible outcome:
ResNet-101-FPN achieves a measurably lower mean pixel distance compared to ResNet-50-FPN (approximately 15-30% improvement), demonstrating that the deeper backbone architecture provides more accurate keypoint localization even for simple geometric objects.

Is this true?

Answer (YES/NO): NO